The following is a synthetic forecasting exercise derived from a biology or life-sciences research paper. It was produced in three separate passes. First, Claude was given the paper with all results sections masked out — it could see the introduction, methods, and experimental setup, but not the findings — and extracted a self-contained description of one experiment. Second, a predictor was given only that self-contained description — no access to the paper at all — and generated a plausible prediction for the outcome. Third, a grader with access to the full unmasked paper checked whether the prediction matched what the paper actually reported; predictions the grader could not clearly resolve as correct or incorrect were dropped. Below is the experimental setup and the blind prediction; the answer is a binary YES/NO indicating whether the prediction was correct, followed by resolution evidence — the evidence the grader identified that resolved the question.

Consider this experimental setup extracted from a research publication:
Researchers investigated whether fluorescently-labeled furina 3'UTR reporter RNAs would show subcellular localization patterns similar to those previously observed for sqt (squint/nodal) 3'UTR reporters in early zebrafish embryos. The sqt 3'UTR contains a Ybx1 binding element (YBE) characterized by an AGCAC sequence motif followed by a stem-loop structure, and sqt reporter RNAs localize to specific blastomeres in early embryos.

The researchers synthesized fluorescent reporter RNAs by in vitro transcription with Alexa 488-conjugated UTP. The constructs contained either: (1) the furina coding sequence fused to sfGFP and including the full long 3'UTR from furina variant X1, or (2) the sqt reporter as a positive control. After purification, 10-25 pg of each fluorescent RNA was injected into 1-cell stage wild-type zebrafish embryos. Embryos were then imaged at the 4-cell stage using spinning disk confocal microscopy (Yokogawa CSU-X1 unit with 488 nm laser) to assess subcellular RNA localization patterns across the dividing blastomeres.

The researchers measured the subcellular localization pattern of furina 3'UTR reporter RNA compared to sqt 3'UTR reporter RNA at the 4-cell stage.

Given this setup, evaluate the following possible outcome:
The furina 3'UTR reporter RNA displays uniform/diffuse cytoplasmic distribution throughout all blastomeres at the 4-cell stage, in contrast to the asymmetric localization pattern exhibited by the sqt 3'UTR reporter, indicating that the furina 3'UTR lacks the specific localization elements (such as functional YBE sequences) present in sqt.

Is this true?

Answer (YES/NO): NO